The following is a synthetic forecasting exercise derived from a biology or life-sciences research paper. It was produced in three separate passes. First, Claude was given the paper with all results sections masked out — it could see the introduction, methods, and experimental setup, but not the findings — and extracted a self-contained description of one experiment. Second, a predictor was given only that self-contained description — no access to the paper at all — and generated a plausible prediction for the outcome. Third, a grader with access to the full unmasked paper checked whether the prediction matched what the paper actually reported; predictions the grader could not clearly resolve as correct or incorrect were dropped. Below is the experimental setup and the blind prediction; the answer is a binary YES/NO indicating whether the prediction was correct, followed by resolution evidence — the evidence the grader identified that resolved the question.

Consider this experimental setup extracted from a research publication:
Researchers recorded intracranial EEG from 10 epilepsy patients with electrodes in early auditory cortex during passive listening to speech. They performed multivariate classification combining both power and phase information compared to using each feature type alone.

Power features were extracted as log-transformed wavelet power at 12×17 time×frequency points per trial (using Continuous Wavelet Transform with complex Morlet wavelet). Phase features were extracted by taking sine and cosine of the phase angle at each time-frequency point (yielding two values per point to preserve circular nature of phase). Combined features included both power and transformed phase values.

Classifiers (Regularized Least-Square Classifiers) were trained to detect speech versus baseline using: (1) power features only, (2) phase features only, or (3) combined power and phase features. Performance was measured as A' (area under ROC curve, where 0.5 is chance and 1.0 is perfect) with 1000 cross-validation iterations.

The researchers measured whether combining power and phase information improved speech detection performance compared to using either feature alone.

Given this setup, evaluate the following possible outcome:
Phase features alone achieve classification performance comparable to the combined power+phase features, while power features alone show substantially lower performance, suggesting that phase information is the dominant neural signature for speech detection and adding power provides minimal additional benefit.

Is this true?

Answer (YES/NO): NO